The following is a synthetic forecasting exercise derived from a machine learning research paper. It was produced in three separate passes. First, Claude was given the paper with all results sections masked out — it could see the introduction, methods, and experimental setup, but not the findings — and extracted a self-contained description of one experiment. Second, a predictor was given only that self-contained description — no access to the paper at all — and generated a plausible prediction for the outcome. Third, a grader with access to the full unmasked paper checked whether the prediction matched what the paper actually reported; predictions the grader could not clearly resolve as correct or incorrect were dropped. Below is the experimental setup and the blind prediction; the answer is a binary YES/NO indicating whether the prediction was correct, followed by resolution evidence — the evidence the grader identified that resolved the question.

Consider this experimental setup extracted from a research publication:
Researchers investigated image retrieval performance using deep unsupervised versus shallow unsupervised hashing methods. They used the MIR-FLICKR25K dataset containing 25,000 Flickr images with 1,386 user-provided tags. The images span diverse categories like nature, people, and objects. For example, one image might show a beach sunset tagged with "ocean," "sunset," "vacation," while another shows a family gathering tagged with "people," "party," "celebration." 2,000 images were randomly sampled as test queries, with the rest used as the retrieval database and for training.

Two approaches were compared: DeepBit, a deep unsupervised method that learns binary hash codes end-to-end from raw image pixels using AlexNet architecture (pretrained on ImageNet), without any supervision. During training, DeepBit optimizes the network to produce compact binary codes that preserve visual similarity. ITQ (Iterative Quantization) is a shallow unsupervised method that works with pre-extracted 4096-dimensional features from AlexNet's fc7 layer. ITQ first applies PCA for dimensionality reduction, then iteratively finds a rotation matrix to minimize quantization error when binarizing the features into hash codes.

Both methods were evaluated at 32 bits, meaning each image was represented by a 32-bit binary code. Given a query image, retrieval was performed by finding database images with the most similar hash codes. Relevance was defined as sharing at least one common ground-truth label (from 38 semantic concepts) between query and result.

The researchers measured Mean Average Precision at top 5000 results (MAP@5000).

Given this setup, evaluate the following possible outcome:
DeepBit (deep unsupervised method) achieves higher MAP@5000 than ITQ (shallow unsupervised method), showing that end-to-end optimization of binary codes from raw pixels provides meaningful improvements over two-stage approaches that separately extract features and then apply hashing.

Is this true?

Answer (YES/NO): NO